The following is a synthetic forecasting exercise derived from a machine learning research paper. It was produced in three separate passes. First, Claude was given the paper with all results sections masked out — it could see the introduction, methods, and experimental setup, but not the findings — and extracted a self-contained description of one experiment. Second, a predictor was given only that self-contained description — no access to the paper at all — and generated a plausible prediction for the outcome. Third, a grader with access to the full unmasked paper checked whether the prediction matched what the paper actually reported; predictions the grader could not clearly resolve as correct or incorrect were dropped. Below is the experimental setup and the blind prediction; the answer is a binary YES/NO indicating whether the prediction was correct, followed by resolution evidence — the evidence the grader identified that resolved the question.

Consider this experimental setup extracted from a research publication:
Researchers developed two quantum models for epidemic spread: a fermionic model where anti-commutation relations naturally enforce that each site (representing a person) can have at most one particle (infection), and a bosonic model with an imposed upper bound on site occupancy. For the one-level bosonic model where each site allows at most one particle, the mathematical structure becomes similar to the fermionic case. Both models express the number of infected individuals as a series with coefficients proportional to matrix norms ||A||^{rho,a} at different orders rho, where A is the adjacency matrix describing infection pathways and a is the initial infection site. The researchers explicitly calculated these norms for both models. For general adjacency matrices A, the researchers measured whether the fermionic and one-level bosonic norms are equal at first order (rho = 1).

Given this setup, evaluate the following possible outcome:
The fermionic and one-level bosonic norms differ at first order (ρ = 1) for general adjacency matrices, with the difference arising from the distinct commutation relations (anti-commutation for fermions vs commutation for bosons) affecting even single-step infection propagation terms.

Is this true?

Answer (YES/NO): NO